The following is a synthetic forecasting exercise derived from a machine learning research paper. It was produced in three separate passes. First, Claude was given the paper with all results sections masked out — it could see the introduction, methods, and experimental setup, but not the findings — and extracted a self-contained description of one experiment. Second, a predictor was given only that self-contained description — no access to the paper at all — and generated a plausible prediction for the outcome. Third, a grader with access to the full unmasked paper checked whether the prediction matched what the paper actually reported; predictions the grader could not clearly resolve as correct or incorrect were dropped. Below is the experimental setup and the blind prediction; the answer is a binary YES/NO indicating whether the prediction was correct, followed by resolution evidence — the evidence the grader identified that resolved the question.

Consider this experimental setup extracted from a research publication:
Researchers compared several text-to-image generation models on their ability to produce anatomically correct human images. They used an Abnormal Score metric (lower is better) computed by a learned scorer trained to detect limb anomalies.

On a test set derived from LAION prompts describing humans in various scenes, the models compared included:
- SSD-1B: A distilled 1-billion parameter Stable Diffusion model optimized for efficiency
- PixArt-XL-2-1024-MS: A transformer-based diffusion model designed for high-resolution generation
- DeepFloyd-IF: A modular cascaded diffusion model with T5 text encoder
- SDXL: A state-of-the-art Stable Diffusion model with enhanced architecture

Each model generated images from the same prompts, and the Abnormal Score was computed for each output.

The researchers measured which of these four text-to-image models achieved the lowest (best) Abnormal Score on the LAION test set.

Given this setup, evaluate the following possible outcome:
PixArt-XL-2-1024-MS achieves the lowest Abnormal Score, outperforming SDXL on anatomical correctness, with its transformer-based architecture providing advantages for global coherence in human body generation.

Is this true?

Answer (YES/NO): NO